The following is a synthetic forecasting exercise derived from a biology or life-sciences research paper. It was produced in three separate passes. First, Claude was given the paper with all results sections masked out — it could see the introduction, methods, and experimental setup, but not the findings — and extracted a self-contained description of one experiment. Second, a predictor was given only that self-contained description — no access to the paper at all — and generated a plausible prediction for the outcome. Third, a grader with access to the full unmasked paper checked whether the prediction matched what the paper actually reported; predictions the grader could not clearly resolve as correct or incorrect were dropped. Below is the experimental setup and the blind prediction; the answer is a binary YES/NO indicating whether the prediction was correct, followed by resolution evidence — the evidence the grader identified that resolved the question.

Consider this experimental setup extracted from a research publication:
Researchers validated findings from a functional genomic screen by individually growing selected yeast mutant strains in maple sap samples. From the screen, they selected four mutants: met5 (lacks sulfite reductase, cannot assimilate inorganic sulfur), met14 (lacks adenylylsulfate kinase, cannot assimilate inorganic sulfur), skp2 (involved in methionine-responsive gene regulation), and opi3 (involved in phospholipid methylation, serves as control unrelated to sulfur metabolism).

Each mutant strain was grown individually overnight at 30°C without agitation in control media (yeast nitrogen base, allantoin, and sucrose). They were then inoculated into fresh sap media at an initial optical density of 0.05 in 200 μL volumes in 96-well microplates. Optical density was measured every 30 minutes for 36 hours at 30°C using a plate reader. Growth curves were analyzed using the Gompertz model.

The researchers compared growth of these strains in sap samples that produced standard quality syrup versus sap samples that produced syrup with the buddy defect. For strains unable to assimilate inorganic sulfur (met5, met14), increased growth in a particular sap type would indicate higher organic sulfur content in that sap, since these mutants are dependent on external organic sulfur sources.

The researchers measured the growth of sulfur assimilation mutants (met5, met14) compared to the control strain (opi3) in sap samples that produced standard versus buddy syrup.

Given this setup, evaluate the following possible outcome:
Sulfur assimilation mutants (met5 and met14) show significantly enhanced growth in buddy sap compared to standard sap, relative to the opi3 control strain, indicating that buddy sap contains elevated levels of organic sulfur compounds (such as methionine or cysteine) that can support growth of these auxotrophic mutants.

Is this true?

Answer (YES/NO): NO